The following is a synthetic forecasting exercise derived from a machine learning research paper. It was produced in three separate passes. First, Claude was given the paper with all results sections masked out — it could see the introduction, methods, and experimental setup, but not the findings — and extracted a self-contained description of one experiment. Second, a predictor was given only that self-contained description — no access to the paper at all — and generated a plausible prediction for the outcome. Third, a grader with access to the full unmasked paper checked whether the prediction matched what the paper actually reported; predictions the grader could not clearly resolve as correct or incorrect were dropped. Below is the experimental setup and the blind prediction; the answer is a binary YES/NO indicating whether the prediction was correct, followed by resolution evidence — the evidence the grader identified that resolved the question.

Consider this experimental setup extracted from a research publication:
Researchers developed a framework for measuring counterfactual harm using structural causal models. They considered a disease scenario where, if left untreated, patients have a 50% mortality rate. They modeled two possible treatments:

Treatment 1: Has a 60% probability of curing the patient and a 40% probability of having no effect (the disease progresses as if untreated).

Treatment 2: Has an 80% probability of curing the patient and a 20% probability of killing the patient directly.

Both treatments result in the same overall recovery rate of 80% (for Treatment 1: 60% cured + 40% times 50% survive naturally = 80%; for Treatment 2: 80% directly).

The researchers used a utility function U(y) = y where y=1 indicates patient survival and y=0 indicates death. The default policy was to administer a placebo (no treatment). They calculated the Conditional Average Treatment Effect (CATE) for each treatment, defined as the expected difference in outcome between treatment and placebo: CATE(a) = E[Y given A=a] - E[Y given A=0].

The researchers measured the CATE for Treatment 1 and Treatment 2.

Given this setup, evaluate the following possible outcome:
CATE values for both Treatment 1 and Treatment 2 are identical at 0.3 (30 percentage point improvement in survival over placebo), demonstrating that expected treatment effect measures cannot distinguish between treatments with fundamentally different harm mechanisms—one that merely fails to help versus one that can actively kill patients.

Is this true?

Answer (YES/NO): YES